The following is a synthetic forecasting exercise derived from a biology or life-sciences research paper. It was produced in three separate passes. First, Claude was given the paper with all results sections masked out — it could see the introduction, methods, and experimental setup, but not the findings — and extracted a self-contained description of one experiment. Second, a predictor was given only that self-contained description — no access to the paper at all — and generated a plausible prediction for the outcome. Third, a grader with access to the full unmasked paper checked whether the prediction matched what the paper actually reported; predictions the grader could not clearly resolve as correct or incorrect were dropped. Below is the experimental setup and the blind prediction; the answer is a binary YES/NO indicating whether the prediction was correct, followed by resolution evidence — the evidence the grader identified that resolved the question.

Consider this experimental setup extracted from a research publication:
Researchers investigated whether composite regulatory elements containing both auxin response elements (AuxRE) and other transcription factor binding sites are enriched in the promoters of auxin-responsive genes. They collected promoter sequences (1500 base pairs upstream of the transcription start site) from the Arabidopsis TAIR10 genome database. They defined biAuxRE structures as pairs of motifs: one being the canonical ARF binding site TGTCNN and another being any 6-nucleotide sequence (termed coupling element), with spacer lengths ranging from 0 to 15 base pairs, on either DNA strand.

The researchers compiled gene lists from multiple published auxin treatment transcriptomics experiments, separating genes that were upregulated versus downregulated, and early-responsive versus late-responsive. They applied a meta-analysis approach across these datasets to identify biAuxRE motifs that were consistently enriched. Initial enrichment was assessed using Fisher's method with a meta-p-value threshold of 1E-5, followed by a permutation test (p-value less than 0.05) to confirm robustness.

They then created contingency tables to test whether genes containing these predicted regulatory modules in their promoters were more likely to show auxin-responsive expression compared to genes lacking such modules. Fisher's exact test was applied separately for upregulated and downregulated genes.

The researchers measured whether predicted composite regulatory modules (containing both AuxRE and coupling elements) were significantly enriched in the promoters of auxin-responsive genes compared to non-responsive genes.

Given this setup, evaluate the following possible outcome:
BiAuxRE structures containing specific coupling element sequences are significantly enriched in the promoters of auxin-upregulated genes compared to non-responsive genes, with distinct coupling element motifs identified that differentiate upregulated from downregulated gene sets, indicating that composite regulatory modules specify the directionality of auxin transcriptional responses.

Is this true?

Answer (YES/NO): YES